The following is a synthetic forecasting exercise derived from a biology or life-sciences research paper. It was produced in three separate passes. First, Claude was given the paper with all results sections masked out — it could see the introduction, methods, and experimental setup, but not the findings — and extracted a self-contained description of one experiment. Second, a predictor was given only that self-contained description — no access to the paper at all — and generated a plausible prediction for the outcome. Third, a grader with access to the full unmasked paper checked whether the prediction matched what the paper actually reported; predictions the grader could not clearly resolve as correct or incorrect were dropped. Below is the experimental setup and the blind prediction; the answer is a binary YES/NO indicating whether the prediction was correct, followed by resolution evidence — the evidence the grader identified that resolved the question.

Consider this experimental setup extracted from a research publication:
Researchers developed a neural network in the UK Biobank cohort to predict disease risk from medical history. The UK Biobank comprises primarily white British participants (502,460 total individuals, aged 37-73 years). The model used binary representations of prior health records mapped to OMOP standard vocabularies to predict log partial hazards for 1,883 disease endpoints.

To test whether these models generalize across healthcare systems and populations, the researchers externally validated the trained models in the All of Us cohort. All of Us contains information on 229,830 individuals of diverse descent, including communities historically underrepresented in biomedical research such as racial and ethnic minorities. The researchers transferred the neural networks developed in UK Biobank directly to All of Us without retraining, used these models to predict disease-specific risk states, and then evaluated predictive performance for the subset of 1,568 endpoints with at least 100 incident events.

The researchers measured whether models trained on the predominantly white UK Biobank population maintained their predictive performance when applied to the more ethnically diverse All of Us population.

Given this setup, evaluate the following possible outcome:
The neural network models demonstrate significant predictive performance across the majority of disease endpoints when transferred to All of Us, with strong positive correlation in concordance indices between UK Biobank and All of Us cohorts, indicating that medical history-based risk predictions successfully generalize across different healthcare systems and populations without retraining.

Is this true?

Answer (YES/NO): YES